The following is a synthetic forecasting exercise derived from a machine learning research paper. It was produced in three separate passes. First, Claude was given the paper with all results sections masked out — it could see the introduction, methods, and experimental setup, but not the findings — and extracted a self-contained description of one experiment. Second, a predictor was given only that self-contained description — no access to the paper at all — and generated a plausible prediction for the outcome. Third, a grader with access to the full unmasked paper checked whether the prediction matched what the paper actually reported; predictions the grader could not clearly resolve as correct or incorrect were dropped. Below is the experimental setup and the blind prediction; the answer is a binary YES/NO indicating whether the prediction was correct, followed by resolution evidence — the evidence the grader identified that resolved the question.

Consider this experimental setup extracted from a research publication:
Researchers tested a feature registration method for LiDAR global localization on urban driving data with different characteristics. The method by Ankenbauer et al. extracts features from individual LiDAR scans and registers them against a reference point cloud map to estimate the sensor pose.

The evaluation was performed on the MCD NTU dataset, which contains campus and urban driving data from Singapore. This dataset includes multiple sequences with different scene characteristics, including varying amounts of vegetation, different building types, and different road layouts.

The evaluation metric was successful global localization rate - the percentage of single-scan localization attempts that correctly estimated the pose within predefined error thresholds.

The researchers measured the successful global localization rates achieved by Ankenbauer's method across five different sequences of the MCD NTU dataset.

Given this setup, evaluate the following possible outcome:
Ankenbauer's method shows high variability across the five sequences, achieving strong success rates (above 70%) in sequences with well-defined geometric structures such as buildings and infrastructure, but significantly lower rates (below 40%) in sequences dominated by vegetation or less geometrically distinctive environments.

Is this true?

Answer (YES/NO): NO